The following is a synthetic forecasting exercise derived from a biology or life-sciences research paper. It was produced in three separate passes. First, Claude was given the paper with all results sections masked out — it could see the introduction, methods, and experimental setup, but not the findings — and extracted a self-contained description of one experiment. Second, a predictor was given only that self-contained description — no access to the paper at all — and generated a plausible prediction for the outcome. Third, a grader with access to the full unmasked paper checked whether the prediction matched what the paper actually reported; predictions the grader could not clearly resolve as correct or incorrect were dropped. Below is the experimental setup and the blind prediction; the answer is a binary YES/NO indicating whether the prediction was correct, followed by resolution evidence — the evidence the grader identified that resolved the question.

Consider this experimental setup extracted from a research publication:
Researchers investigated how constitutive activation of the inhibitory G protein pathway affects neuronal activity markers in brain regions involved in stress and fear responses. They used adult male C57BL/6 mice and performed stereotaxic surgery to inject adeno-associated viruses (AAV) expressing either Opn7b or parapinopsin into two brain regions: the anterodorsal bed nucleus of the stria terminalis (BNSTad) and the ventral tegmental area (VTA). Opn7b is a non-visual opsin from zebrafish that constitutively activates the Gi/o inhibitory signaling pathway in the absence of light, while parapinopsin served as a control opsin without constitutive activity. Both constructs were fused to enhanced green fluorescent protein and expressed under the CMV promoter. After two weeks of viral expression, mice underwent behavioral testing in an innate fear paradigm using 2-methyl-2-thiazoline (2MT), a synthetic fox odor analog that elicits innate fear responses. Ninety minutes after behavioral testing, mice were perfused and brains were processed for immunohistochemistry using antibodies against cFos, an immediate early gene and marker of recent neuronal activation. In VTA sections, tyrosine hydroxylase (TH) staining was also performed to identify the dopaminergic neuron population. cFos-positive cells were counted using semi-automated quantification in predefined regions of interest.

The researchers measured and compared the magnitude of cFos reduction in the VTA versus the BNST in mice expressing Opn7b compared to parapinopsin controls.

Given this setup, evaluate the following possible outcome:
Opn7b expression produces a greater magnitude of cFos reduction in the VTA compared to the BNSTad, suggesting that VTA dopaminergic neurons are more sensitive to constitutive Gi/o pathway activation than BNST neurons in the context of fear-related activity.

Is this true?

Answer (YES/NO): YES